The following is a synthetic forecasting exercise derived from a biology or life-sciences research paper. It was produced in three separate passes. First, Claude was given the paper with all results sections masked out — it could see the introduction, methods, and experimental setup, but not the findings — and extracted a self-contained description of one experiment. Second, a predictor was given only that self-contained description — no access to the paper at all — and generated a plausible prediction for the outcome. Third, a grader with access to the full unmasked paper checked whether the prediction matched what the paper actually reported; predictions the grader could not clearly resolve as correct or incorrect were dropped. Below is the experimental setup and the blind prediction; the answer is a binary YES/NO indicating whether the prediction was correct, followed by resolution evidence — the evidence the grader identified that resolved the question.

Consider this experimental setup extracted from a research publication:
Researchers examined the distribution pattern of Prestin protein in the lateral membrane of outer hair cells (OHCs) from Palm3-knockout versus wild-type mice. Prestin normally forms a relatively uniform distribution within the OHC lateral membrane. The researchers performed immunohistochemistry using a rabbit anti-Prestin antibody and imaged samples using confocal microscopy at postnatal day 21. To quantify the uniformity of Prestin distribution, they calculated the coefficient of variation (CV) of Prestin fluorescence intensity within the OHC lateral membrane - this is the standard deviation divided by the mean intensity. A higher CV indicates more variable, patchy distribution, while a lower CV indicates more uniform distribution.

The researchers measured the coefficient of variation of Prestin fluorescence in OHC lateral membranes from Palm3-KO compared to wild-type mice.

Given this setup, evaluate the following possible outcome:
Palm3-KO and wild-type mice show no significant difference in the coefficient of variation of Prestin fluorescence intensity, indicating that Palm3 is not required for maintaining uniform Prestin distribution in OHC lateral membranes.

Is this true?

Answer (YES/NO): NO